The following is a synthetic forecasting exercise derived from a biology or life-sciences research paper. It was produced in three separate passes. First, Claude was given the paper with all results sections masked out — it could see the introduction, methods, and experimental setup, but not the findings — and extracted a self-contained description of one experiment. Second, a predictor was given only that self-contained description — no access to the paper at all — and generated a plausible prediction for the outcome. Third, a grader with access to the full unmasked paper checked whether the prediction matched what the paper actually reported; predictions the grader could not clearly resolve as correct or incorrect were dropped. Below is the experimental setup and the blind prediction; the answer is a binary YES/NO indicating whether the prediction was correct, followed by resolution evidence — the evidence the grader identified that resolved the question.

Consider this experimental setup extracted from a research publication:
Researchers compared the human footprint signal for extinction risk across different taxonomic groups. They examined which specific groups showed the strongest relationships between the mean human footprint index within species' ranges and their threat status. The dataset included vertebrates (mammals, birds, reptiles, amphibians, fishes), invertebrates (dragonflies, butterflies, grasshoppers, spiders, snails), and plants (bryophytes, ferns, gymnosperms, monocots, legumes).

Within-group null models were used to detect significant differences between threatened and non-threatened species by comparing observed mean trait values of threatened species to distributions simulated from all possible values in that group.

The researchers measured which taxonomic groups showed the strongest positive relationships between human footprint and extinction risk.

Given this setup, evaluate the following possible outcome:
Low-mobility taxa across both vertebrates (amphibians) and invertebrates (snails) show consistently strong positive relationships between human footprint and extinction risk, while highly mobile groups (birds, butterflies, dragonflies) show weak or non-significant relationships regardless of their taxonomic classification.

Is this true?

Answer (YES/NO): NO